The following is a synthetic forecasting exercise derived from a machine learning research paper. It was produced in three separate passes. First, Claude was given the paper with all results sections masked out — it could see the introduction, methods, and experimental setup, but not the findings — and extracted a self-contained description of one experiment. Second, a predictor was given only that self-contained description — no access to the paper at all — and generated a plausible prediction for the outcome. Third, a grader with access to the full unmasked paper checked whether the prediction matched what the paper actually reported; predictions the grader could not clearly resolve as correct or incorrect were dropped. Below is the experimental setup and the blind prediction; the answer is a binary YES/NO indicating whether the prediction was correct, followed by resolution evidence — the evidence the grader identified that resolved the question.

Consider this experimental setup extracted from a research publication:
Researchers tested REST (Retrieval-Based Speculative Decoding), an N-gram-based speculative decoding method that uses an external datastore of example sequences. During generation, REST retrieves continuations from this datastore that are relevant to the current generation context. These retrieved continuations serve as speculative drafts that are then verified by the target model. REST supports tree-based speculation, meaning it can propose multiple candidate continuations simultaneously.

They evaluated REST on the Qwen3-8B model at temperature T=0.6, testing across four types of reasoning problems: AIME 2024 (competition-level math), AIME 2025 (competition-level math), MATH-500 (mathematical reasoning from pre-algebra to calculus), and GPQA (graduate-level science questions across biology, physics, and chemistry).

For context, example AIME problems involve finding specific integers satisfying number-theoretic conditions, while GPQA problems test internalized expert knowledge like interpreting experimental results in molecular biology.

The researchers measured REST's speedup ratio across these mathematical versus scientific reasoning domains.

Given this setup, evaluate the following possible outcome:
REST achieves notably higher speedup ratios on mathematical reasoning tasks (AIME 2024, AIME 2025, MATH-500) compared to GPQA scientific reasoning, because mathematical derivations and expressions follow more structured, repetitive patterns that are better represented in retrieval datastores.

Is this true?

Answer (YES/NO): NO